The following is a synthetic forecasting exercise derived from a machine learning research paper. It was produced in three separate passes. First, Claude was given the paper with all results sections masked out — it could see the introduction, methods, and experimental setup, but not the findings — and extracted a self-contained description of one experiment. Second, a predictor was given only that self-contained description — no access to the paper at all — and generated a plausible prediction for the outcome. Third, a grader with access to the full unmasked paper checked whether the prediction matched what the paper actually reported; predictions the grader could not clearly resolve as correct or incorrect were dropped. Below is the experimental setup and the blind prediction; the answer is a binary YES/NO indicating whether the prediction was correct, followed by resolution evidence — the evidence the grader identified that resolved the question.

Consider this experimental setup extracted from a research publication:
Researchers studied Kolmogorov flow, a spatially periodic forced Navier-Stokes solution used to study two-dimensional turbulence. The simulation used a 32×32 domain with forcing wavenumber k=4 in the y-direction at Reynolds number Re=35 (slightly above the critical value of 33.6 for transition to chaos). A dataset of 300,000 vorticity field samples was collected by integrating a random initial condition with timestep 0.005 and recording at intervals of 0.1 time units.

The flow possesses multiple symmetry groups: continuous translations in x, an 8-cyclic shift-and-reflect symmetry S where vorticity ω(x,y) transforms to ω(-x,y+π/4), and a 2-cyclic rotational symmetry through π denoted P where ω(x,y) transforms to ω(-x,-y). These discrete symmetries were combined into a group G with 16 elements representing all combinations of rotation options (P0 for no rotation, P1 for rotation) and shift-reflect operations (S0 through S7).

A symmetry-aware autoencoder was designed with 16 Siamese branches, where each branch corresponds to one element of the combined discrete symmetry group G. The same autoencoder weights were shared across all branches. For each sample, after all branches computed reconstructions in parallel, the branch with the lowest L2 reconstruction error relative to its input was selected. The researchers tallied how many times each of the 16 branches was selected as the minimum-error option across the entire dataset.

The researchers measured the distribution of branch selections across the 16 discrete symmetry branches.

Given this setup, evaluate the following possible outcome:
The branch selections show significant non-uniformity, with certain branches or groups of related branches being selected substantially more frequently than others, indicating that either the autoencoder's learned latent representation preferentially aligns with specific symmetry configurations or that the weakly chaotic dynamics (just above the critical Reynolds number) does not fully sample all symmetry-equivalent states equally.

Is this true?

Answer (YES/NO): YES